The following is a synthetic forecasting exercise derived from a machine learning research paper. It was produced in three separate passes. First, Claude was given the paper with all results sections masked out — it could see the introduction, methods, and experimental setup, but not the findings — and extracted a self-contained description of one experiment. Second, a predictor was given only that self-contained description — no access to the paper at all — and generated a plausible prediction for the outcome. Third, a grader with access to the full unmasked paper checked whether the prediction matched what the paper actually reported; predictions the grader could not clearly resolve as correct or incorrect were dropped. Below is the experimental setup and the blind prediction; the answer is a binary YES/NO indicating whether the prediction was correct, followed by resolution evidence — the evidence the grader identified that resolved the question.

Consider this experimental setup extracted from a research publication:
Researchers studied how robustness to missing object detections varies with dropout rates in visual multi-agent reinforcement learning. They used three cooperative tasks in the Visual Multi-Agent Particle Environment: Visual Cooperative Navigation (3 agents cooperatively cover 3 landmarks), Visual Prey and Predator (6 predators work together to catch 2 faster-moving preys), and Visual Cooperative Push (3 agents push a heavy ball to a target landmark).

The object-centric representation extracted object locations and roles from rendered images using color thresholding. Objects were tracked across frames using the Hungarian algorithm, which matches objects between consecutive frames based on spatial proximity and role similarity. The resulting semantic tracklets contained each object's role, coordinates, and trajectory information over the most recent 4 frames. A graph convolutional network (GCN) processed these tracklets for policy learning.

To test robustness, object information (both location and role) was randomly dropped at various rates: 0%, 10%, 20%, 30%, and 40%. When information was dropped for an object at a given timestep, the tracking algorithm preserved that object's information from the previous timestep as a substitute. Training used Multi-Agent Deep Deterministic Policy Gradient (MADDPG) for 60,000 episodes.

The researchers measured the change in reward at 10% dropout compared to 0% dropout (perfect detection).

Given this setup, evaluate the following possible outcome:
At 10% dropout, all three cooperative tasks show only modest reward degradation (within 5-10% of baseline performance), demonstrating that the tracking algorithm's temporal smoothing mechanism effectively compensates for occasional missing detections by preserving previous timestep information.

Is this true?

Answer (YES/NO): YES